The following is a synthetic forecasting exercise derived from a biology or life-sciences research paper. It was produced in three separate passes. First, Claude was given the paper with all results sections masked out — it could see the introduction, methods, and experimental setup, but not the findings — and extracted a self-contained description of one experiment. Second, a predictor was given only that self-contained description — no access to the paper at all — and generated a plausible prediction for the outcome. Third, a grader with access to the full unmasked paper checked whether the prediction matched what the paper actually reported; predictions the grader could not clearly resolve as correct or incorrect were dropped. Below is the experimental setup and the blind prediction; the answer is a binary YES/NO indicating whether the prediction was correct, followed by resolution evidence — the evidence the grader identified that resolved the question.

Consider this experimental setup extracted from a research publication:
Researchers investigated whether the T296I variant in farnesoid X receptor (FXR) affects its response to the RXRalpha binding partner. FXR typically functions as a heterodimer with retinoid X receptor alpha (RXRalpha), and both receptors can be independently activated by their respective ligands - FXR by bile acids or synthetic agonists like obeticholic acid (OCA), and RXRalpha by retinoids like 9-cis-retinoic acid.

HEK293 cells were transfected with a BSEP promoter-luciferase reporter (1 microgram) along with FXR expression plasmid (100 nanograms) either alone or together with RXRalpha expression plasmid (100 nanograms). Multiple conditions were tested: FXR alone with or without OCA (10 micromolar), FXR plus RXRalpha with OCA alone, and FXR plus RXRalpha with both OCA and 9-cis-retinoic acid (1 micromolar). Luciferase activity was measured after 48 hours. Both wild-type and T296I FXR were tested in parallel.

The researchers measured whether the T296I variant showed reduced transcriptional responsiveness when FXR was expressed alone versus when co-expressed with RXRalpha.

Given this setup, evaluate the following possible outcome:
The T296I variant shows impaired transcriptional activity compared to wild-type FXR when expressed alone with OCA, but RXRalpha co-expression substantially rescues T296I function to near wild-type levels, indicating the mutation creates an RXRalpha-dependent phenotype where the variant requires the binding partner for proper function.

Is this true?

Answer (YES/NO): NO